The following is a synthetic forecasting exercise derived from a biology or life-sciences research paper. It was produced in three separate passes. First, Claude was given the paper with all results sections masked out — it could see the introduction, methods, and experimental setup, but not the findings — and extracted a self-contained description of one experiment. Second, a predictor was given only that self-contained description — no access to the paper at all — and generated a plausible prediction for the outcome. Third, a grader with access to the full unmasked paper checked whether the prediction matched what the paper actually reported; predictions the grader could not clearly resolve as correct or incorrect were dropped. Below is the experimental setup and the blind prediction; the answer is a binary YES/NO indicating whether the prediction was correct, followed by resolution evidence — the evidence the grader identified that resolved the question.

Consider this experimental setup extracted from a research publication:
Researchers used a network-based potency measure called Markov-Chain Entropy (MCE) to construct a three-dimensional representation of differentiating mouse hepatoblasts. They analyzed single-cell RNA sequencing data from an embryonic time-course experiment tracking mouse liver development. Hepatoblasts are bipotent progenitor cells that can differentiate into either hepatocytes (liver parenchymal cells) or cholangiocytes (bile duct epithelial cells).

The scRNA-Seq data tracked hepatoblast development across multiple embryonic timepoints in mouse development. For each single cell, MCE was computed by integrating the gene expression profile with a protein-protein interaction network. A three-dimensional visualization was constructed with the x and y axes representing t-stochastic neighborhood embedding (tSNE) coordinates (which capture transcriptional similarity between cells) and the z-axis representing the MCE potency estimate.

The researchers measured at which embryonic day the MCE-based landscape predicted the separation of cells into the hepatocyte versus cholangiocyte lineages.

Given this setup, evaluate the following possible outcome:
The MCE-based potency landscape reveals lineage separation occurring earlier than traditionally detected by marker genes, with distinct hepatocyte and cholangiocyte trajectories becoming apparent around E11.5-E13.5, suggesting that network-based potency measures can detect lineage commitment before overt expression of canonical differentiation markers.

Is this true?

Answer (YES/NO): NO